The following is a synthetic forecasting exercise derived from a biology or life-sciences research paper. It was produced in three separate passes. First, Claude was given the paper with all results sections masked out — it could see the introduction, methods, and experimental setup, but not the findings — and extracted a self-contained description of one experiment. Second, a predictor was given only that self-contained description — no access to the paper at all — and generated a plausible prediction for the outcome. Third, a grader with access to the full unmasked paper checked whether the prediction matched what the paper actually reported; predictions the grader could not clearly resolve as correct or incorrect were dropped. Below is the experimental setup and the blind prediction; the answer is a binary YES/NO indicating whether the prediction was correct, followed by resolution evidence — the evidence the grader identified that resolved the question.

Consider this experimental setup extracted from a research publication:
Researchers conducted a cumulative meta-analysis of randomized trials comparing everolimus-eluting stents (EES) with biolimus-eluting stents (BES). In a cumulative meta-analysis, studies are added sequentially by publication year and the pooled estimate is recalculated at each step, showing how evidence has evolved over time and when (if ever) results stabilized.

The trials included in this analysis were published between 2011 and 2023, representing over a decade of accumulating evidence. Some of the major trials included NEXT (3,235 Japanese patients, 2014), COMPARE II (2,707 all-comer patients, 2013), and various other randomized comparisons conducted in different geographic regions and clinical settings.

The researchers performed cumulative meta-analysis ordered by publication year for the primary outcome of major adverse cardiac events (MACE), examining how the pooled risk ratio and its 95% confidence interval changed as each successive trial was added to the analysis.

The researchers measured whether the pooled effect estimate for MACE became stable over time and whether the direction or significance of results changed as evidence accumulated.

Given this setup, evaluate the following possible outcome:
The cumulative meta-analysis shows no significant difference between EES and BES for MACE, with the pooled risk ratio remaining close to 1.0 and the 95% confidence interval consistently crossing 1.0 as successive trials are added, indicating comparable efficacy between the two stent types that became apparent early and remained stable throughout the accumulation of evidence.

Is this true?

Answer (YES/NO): NO